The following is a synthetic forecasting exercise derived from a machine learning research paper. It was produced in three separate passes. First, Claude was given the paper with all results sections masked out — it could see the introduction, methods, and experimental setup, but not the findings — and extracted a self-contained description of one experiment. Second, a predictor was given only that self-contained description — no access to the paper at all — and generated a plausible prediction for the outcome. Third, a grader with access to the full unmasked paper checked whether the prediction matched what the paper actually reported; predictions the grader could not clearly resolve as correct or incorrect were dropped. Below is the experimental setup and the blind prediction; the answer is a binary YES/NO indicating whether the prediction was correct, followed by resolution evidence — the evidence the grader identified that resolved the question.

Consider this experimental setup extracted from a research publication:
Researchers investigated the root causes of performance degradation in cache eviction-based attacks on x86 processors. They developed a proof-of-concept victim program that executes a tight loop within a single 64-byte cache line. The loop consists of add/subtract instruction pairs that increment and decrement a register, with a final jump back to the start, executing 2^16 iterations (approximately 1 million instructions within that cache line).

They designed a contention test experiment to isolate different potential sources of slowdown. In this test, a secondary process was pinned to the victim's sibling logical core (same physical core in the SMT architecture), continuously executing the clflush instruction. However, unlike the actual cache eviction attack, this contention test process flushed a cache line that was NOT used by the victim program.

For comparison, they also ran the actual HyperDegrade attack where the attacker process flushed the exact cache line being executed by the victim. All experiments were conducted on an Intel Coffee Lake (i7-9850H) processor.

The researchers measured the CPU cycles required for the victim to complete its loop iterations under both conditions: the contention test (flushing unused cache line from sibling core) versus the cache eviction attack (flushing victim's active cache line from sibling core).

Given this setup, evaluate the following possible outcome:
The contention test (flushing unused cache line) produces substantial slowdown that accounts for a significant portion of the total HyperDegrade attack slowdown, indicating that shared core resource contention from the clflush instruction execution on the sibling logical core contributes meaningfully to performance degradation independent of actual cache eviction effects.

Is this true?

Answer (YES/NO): NO